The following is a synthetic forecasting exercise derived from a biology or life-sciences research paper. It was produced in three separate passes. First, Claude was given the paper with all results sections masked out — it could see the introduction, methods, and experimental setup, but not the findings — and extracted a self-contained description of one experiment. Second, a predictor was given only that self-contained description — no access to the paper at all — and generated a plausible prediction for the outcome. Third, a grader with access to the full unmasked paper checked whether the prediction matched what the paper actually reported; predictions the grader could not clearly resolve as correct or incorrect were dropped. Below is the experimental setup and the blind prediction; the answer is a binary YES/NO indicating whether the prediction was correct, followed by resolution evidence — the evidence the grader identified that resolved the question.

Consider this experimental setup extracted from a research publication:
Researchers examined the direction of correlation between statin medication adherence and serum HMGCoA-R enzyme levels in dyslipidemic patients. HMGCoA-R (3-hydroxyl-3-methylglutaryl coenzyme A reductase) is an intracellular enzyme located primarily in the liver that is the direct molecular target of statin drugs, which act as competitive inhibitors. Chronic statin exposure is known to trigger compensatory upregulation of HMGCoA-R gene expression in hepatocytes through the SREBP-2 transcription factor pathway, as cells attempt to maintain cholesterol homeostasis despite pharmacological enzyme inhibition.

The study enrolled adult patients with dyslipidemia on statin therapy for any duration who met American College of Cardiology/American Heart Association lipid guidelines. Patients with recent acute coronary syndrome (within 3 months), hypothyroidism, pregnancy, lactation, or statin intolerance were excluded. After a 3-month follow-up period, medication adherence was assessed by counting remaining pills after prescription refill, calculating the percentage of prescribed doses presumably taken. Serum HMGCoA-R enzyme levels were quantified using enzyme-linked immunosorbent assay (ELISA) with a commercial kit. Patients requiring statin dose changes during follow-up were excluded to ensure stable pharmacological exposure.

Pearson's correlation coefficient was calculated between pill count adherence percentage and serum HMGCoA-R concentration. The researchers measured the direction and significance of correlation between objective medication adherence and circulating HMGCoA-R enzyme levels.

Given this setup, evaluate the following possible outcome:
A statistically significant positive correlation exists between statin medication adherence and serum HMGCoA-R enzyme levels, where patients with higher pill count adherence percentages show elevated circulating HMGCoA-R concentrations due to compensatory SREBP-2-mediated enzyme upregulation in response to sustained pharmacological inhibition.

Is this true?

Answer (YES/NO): NO